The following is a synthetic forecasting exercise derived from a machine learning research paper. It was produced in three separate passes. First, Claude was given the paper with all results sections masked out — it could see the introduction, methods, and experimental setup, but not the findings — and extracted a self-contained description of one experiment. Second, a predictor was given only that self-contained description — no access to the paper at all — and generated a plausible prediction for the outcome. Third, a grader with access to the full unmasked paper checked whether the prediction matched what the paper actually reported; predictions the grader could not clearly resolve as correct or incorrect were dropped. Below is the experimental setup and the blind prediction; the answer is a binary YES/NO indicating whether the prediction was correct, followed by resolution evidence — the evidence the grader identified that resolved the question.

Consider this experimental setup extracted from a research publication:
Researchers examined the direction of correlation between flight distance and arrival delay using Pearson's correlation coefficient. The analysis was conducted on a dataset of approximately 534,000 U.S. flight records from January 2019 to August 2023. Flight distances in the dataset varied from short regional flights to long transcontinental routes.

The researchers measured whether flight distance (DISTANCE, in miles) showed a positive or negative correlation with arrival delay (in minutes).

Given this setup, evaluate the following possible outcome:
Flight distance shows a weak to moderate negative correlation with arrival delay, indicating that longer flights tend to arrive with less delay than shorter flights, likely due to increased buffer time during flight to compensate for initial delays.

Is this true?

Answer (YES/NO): YES